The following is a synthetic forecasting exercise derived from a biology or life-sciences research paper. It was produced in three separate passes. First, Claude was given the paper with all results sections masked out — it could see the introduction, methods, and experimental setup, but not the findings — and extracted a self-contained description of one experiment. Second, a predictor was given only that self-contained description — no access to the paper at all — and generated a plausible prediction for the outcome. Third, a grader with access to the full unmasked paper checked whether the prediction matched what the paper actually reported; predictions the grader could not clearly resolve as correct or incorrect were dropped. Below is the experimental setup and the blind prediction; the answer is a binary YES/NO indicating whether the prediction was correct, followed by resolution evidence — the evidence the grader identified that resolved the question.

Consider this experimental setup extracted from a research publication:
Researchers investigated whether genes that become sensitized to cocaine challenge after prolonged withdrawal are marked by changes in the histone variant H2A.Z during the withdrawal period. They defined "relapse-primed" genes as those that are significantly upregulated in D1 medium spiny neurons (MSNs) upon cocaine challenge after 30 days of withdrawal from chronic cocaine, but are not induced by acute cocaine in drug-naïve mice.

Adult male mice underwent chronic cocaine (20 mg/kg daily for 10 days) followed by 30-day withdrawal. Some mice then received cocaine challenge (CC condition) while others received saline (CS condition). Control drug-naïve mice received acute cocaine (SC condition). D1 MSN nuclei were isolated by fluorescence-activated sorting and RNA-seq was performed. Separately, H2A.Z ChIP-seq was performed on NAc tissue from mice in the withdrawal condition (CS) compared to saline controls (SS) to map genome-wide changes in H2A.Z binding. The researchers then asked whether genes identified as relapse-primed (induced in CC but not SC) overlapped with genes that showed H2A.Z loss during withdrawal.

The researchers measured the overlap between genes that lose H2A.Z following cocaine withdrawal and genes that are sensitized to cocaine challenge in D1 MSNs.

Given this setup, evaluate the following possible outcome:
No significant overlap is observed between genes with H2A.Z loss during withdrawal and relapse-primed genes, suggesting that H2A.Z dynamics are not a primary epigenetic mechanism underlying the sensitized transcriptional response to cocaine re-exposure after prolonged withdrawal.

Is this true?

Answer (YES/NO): NO